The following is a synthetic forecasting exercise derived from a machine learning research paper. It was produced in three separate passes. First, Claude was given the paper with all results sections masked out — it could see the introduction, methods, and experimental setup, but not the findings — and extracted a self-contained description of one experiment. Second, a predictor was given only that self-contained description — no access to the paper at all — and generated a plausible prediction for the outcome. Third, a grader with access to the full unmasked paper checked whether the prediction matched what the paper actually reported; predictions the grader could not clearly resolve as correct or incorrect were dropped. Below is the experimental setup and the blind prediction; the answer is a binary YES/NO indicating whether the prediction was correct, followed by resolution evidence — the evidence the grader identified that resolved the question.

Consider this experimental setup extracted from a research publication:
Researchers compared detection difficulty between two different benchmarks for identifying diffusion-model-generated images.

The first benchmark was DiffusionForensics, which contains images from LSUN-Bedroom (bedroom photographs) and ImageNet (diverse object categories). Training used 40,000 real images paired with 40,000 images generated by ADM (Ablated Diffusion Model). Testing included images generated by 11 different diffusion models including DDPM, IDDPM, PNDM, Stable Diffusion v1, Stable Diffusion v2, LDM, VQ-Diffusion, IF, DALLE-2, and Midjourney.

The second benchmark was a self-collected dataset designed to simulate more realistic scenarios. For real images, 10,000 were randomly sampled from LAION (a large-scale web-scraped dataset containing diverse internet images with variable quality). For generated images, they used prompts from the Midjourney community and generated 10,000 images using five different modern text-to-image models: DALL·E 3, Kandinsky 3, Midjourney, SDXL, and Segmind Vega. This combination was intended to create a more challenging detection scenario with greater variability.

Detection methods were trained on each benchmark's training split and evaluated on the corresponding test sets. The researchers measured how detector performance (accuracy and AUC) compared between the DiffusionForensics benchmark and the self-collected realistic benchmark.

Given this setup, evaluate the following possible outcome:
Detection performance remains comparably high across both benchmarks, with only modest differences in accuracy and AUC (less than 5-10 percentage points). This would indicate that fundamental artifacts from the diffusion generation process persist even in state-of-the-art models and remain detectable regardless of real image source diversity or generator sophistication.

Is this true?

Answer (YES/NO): NO